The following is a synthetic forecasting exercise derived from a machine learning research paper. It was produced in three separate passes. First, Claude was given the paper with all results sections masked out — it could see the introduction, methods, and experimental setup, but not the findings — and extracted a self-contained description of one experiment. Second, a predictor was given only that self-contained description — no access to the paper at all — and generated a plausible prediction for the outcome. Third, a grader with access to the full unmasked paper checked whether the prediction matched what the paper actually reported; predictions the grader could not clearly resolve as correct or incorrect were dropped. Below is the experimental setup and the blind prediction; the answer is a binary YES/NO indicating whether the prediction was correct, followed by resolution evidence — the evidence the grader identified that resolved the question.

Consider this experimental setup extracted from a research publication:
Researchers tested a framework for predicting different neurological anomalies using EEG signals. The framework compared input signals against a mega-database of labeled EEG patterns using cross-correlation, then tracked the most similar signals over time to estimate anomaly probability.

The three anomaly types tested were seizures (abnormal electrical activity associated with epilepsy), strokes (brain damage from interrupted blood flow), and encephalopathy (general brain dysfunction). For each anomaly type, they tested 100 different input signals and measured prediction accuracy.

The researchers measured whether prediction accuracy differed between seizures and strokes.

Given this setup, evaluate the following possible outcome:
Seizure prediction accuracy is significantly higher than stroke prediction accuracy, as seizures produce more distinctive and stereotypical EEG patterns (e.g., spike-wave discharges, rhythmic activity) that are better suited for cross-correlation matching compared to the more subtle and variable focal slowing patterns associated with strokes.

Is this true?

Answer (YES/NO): NO